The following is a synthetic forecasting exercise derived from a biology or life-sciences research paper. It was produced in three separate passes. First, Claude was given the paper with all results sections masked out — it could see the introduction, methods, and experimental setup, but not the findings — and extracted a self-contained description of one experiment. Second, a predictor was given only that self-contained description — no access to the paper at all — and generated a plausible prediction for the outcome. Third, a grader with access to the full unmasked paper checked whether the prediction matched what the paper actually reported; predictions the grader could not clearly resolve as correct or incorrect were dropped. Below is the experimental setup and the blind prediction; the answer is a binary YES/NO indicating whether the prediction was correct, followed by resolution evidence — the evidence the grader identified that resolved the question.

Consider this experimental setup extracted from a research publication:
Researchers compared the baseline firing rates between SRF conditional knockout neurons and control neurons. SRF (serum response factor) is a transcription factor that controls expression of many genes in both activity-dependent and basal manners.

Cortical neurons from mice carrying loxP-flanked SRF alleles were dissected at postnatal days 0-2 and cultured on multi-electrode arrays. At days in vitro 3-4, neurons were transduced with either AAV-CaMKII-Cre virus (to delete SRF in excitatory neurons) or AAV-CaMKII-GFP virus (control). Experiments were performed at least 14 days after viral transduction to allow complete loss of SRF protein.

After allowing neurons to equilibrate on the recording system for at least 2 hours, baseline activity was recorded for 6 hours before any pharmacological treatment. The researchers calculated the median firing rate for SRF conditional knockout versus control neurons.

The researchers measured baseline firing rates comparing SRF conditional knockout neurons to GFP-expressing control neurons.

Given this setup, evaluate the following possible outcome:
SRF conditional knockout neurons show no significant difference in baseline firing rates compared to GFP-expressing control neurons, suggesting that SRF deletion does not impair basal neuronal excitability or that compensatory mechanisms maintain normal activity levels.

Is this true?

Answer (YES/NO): YES